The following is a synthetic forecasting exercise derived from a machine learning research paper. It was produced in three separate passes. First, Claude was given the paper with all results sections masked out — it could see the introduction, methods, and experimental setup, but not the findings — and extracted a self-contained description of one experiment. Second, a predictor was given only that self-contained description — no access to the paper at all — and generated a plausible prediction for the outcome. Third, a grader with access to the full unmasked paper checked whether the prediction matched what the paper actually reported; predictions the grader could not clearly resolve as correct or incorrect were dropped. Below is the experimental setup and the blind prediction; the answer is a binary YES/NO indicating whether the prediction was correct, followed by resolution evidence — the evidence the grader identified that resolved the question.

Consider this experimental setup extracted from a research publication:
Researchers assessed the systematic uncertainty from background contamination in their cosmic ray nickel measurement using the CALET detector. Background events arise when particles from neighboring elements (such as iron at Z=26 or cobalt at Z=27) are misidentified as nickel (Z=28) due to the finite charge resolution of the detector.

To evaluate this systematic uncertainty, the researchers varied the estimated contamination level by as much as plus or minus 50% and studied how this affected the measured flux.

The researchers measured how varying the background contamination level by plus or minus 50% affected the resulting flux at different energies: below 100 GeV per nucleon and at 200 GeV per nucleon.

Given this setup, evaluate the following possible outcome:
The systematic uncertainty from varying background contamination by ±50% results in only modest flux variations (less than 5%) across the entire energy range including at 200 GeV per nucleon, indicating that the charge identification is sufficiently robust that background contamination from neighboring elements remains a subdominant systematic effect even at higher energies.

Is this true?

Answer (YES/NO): YES